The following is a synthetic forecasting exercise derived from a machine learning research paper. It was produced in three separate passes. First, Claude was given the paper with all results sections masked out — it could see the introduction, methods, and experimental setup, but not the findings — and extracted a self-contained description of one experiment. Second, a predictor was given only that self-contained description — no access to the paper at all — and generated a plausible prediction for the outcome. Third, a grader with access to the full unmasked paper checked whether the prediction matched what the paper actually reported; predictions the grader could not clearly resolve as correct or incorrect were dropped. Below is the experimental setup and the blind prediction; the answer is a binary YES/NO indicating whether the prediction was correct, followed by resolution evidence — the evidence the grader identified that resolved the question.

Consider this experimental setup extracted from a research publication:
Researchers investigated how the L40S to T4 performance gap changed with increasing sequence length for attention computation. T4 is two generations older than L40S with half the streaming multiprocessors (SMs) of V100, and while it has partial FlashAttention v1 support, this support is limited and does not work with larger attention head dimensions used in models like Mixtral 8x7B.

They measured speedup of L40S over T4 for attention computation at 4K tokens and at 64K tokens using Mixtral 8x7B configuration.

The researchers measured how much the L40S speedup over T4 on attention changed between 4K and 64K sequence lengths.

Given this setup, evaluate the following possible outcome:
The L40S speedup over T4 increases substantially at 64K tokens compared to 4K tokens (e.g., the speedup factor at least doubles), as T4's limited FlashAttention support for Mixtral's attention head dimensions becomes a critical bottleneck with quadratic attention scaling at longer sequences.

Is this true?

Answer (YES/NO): NO